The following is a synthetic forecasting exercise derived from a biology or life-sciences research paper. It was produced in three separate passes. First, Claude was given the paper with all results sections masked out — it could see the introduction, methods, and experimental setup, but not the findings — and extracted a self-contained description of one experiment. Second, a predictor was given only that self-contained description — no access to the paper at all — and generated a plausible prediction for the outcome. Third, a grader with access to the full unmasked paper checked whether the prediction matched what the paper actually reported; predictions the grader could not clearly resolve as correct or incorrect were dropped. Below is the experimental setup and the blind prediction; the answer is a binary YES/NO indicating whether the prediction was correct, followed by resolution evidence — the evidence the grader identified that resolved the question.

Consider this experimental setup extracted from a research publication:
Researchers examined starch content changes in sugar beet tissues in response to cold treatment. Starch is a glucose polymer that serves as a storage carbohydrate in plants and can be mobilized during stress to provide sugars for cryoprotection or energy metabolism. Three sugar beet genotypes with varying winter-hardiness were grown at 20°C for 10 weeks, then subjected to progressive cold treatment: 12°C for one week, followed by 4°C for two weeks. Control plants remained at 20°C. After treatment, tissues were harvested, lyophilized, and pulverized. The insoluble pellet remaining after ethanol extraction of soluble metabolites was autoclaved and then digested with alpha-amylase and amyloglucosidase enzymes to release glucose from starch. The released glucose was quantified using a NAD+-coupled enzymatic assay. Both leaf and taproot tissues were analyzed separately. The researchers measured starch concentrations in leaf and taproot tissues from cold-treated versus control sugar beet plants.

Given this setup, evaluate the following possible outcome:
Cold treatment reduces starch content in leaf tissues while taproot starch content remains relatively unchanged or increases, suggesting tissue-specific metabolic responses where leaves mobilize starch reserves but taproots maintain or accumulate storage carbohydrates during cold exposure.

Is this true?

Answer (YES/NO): YES